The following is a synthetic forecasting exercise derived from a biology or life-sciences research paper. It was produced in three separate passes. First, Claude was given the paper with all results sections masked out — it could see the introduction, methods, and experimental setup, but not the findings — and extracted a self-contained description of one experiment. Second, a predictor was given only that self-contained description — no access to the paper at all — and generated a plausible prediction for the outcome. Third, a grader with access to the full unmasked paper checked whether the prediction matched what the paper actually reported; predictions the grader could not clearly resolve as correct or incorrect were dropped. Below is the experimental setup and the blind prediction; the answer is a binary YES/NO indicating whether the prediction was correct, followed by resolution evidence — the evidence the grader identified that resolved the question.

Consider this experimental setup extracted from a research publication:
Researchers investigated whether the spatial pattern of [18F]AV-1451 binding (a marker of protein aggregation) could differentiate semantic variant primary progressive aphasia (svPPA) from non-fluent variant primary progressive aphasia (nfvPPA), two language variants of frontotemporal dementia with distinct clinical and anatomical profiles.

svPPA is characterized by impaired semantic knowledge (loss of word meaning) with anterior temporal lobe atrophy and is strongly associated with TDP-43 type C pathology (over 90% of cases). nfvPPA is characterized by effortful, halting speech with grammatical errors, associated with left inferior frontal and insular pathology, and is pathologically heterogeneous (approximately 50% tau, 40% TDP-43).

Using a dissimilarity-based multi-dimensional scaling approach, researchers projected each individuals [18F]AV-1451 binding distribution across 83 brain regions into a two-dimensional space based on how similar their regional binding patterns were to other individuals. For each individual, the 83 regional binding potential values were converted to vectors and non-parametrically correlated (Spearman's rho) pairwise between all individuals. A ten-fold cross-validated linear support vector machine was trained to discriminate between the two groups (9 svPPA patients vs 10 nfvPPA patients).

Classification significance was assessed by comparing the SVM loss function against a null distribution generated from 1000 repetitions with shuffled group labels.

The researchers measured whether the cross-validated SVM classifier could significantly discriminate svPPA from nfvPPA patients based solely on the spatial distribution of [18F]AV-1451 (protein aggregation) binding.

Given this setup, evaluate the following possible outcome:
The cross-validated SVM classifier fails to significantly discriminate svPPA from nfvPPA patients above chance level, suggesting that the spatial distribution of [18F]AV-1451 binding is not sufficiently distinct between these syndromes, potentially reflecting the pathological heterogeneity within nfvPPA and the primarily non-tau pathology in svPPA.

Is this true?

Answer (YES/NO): NO